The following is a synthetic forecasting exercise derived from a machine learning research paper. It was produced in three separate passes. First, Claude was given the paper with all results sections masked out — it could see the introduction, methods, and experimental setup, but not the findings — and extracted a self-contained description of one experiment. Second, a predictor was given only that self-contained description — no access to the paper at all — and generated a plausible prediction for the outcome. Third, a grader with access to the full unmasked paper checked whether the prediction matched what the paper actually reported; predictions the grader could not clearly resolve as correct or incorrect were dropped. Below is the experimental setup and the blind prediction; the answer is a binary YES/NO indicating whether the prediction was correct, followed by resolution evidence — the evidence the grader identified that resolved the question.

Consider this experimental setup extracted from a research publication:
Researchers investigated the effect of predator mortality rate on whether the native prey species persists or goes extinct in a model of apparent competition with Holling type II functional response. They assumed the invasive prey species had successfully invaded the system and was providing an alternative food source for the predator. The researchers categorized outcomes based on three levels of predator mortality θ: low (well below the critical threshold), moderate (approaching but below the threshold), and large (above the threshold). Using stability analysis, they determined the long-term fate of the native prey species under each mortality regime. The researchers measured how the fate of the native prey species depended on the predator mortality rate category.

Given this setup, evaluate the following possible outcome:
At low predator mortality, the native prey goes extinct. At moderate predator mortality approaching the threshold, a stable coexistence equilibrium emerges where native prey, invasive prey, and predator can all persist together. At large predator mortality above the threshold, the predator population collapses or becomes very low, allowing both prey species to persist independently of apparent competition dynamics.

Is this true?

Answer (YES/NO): YES